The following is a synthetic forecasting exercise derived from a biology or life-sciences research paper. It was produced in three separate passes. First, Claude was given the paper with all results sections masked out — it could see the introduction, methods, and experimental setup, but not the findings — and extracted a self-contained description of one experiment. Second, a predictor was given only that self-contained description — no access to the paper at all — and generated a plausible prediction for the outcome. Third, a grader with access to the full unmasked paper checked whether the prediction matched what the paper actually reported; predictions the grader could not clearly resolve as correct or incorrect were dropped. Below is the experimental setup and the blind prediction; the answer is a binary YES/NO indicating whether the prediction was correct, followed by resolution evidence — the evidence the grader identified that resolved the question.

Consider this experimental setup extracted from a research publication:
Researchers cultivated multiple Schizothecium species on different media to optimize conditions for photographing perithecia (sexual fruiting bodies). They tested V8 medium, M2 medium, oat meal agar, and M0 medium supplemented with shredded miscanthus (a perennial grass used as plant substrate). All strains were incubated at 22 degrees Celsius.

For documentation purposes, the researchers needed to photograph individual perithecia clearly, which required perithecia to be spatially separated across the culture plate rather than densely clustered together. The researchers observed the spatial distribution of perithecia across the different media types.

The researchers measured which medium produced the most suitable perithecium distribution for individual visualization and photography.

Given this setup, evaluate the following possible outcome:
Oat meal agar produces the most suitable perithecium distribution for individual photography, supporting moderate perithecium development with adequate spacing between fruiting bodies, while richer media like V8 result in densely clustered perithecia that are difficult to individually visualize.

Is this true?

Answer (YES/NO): NO